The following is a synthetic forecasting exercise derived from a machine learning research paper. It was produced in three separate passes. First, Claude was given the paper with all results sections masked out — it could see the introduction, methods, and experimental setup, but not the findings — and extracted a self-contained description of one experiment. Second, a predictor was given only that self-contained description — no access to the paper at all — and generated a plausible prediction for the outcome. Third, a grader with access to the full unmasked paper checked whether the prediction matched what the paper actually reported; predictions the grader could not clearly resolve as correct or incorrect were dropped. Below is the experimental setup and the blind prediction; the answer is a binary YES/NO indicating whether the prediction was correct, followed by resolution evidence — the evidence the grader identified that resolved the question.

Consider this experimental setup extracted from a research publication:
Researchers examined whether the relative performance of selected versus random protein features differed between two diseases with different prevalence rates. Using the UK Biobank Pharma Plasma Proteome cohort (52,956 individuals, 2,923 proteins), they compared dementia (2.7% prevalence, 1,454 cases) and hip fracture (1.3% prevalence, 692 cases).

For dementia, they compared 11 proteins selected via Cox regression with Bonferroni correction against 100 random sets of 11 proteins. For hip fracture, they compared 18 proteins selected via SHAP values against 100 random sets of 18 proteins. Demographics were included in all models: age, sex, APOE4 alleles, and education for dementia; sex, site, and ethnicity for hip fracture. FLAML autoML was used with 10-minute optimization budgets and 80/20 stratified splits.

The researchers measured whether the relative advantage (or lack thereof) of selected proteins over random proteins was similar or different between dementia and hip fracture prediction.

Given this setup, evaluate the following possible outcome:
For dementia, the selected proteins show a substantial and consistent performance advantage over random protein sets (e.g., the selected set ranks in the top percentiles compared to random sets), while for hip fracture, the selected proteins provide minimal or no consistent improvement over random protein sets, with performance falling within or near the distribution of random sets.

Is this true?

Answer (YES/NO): NO